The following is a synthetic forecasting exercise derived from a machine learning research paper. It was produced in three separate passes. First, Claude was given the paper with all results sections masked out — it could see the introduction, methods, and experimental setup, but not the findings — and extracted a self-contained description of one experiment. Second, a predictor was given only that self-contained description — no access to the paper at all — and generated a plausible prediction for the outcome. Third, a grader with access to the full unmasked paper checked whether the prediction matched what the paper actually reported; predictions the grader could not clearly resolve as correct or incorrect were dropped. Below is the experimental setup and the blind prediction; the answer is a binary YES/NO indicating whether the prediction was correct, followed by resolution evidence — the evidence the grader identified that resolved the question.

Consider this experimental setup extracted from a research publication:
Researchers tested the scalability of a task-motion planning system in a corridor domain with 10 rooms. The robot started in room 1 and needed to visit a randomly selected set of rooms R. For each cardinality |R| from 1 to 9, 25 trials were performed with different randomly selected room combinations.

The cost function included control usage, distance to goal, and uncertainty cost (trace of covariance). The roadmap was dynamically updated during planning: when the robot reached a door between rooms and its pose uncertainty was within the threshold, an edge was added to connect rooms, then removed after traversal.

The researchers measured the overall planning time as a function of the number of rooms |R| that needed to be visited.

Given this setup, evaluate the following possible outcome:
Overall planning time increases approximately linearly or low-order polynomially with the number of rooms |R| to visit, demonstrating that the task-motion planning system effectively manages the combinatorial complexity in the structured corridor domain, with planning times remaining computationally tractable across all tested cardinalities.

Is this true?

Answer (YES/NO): NO